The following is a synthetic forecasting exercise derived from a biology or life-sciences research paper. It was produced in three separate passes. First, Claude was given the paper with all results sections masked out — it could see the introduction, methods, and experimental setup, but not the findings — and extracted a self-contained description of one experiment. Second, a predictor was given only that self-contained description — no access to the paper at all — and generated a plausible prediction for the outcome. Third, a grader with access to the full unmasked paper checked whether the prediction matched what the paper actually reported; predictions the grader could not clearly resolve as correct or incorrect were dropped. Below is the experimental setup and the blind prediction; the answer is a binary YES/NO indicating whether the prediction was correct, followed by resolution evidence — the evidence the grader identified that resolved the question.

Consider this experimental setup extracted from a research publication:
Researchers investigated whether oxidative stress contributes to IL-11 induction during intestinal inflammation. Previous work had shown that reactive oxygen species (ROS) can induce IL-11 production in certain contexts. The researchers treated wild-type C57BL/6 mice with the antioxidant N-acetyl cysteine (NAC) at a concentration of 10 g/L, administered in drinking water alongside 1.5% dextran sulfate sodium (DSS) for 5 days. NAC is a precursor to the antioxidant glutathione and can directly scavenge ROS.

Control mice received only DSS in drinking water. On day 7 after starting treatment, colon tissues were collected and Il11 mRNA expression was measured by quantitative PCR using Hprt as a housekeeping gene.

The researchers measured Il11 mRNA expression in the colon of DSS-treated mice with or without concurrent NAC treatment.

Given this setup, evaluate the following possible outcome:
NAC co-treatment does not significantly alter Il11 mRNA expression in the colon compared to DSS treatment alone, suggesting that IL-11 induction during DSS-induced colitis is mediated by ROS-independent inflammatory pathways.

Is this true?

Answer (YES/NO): NO